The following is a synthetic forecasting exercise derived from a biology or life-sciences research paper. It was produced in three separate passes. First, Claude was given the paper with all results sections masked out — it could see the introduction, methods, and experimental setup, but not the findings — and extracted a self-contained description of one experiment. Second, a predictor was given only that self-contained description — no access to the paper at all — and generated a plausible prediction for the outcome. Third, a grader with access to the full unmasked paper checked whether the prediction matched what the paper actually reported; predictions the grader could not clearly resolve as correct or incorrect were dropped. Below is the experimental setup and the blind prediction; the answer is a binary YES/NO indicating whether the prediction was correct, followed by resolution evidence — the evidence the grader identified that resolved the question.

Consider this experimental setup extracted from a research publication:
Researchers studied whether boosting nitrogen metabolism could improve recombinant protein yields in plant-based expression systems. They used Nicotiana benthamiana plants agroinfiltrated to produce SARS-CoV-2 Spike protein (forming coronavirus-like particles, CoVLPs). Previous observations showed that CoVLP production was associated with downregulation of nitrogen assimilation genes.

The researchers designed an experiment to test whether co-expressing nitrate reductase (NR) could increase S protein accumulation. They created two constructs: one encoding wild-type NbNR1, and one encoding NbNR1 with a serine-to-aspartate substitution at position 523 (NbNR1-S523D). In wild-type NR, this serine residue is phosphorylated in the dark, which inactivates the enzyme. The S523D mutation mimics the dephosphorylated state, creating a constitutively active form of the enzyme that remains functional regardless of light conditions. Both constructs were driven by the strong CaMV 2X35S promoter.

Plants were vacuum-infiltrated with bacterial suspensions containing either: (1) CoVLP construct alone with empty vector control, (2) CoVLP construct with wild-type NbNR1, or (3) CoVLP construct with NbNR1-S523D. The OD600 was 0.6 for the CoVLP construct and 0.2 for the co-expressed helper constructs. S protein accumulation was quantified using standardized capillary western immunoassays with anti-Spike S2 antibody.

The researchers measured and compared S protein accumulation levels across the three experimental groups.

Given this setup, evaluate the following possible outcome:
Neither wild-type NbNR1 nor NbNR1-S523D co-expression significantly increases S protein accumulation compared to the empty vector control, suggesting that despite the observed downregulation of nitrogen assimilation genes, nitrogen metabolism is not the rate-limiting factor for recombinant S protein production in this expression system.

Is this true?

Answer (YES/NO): NO